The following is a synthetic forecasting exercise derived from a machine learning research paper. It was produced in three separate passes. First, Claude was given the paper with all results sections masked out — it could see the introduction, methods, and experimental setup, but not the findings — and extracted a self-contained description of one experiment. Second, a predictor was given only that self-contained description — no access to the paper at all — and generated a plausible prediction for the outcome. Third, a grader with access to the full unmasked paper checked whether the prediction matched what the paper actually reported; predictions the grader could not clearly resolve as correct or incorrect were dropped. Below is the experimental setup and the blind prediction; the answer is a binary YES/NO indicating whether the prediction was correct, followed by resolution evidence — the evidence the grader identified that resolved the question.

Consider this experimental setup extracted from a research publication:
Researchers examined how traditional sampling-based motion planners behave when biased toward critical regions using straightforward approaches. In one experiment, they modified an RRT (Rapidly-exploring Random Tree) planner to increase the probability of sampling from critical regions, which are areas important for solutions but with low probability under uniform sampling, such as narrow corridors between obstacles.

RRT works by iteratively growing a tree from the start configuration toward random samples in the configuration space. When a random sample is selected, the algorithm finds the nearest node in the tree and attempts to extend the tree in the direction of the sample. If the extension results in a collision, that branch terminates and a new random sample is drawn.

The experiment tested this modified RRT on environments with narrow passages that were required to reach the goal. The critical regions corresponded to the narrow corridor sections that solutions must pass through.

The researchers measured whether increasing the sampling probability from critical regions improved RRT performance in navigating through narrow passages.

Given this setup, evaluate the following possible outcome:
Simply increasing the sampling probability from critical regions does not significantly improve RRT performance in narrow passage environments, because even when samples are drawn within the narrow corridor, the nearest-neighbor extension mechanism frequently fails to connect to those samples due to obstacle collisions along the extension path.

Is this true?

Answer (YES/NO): YES